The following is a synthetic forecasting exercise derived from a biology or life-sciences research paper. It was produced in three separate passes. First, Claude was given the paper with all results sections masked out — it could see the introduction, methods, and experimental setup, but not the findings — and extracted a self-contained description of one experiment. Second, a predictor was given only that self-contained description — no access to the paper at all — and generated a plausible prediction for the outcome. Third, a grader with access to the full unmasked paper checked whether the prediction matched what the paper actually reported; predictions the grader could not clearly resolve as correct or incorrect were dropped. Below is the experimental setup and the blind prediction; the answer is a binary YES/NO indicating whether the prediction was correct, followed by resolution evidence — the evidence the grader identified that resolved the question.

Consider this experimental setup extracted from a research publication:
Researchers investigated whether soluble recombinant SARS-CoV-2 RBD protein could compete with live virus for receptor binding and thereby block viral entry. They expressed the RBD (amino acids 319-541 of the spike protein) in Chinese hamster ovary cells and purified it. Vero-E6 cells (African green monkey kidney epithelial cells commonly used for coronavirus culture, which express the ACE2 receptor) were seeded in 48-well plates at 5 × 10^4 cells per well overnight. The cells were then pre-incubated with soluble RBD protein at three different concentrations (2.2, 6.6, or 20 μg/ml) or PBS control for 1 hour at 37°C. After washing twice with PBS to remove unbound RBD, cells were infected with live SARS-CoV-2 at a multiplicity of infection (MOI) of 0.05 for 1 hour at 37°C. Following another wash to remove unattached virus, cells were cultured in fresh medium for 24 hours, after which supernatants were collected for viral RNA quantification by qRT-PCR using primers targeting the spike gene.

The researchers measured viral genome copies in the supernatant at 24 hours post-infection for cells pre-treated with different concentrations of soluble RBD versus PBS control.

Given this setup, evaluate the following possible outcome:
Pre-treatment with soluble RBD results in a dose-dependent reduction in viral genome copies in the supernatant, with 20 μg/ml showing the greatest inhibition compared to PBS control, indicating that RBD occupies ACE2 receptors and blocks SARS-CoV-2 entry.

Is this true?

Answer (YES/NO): YES